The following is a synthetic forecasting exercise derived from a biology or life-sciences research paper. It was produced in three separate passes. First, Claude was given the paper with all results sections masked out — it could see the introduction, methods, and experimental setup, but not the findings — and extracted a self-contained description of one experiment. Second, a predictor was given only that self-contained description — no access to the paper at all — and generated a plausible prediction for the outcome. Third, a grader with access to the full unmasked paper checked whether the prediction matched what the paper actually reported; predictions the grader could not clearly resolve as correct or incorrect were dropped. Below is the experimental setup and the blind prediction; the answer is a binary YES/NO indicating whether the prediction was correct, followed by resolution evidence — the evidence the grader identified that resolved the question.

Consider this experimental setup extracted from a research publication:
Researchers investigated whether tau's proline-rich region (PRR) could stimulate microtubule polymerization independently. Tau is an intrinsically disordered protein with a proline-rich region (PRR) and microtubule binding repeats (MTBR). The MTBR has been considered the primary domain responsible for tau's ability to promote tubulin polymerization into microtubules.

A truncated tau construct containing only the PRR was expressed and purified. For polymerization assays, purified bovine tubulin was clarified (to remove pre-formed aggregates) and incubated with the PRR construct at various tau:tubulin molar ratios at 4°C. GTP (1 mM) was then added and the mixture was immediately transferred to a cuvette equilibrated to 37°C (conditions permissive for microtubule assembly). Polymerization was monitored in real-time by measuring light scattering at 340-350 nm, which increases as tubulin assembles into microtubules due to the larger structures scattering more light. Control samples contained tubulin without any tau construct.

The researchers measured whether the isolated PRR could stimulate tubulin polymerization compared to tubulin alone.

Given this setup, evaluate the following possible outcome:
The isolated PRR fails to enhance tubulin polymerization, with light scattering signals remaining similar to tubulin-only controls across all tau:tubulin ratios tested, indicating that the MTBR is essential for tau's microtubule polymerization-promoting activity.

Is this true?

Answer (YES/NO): NO